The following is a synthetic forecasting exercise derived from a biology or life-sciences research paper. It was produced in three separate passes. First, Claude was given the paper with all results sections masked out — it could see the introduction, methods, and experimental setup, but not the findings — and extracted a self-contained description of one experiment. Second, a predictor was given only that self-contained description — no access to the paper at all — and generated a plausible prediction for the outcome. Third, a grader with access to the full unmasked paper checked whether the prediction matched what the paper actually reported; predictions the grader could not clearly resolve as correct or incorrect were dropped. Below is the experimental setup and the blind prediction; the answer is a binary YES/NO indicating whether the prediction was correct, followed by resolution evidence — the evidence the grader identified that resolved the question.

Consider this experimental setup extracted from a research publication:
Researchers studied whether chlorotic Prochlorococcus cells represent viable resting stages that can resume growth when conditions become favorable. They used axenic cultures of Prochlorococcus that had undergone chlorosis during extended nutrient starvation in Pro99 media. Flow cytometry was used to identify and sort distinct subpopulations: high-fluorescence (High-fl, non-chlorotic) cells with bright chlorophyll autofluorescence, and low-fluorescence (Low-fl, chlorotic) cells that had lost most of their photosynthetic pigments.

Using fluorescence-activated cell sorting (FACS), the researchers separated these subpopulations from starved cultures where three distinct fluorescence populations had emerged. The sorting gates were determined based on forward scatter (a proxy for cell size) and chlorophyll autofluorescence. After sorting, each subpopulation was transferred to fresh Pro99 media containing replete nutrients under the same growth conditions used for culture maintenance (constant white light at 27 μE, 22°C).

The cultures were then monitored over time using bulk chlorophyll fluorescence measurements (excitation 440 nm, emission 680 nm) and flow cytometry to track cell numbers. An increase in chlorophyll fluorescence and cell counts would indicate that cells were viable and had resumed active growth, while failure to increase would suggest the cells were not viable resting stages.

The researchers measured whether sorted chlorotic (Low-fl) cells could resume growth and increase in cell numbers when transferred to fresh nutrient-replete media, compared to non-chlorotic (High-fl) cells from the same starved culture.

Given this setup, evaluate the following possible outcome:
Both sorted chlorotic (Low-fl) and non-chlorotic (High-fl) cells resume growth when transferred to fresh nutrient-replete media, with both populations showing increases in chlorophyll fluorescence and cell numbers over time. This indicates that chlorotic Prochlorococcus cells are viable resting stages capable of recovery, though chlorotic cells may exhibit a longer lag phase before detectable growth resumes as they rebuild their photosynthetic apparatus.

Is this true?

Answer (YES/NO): NO